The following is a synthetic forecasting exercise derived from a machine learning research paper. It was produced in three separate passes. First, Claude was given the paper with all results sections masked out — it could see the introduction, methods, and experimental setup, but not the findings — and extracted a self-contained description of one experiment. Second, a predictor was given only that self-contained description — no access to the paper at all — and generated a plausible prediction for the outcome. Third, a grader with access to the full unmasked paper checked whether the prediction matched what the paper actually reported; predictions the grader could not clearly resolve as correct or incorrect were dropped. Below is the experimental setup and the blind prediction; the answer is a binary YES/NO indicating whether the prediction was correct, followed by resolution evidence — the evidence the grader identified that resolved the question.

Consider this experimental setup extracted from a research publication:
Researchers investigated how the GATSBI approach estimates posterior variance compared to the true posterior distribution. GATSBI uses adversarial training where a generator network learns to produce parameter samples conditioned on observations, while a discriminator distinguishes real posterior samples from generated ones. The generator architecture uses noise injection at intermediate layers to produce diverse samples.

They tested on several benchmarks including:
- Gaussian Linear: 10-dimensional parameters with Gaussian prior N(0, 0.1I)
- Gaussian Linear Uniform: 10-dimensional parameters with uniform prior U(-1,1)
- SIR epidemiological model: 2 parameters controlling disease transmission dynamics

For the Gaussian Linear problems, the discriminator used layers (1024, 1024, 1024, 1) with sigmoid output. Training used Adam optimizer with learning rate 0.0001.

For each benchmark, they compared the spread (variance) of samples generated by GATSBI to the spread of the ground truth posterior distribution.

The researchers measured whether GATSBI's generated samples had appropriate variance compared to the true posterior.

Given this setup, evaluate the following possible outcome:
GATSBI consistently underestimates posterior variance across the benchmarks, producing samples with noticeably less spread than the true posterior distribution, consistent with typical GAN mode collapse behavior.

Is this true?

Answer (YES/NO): YES